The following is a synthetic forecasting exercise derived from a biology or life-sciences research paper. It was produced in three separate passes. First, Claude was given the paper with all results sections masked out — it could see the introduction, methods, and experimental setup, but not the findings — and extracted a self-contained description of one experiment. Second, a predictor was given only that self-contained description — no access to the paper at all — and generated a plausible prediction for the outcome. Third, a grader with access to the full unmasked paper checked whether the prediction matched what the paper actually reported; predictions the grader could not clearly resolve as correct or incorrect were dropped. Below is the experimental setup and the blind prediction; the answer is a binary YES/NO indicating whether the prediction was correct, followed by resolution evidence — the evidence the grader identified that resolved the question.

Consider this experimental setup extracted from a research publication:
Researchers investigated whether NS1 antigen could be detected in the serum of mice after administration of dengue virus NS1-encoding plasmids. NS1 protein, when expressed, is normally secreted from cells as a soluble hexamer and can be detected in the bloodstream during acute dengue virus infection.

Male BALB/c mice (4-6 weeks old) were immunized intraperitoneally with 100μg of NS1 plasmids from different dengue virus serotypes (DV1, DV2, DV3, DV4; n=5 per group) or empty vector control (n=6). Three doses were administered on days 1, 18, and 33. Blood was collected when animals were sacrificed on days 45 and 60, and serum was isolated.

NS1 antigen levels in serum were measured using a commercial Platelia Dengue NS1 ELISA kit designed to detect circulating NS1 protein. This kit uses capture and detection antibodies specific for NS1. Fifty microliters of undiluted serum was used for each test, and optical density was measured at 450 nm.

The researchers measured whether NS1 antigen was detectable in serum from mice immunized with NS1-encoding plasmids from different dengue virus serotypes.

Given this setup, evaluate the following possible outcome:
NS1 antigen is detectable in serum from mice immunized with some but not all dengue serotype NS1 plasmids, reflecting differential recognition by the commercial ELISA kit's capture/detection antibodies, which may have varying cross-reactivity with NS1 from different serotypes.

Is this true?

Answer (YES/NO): NO